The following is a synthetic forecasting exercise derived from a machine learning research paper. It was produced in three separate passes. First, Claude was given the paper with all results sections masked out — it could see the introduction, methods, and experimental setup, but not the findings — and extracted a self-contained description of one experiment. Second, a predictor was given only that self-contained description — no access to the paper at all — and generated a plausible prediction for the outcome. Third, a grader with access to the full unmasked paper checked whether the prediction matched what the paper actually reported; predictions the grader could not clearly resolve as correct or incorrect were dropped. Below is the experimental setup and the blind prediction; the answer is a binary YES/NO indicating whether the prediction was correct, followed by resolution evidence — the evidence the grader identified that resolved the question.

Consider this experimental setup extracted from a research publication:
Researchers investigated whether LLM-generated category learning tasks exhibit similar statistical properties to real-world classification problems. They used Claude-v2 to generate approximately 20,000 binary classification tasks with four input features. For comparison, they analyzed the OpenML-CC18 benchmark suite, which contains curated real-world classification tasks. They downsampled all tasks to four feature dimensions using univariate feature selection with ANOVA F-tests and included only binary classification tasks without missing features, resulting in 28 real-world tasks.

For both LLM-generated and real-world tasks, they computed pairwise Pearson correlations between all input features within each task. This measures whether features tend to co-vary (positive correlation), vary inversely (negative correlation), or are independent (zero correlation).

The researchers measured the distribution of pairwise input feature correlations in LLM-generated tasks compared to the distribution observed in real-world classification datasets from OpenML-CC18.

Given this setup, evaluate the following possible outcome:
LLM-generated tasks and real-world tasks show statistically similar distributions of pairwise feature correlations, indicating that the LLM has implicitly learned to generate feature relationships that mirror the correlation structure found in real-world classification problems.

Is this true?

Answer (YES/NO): YES